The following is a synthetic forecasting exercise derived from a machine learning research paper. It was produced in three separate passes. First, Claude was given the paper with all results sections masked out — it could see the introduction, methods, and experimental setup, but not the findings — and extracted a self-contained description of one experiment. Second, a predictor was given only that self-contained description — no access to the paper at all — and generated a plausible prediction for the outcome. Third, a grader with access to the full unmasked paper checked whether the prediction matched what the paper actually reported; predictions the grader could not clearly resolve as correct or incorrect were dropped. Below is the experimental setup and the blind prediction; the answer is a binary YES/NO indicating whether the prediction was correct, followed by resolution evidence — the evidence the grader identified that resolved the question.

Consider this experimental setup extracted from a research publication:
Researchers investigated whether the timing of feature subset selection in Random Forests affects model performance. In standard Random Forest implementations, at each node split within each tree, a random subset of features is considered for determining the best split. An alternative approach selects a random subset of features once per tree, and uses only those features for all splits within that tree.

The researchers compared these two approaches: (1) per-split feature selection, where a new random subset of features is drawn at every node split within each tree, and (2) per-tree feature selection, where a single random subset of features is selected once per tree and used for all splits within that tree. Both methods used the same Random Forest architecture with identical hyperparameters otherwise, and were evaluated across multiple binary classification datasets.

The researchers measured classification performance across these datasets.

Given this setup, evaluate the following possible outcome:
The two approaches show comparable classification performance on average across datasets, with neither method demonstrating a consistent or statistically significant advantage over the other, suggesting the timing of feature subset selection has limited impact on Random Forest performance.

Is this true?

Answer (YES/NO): NO